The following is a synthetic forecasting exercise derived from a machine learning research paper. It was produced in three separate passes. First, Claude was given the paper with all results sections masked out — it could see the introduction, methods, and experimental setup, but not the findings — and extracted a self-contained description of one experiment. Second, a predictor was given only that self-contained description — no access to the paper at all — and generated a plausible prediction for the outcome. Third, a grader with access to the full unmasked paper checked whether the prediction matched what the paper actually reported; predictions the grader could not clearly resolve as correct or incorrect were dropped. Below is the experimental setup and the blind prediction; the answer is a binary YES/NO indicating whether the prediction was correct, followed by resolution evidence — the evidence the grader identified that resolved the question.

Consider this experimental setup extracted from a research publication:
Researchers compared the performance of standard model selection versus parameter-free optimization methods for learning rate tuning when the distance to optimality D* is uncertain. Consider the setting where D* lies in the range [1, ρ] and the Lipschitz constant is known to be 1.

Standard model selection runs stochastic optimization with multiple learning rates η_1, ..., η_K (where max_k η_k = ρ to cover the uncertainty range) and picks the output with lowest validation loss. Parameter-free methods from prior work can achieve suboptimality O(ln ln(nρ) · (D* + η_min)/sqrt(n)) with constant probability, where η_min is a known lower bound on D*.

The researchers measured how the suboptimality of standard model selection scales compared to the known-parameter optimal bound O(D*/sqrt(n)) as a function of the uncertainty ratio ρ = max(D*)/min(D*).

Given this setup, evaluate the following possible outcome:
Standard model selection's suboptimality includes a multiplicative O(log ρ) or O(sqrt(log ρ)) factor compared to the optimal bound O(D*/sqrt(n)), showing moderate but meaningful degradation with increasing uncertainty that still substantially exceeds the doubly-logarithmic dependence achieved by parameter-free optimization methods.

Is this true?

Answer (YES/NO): NO